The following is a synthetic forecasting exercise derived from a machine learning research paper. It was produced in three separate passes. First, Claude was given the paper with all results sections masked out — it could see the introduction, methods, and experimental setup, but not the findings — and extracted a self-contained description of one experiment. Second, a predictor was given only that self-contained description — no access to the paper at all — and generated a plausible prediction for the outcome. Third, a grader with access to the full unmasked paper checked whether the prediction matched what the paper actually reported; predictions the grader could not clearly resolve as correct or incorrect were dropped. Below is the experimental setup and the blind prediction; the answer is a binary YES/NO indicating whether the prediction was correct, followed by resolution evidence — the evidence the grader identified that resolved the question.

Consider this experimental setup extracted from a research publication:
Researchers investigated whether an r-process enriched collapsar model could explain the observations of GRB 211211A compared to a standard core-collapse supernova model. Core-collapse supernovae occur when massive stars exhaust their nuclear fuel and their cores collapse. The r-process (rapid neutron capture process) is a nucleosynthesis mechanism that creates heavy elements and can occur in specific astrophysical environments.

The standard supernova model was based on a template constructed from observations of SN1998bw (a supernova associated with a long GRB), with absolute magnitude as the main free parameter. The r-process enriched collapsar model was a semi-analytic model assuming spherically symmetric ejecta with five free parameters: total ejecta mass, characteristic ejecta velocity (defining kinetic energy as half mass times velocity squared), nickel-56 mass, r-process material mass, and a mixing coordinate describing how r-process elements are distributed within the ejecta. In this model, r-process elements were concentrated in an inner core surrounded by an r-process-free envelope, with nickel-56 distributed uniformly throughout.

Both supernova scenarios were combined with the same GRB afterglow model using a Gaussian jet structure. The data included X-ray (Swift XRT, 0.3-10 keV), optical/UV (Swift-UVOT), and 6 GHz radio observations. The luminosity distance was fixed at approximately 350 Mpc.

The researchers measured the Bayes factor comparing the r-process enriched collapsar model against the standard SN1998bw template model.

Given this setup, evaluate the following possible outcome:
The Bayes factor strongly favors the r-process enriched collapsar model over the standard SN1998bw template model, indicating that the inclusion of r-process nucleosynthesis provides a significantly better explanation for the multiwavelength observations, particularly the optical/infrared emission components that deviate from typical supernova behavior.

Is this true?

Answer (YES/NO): NO